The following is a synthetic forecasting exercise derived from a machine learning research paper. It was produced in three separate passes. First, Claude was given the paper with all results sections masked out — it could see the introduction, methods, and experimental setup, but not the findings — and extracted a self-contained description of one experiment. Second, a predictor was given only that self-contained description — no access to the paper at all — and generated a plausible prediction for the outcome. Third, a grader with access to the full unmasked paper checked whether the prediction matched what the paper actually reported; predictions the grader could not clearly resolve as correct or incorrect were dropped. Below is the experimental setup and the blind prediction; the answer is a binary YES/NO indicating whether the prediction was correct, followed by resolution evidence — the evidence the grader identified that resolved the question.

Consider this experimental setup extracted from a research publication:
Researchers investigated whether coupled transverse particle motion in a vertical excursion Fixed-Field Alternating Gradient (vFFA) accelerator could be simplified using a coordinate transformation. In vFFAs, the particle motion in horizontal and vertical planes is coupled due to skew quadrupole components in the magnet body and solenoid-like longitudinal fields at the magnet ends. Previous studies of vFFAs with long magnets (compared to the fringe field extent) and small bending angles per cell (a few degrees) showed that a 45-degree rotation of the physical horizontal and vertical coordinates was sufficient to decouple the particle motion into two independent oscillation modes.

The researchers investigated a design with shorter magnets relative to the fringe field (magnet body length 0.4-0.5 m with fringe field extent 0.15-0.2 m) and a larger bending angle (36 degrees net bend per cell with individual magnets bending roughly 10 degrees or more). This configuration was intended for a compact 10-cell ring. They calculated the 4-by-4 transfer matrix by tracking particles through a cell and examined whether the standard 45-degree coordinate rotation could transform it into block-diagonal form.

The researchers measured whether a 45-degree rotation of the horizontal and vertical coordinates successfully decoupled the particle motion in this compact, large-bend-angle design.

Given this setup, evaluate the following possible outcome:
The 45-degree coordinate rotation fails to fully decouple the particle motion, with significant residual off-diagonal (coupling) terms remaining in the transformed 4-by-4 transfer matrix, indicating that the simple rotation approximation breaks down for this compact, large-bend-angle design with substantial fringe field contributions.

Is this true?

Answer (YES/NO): YES